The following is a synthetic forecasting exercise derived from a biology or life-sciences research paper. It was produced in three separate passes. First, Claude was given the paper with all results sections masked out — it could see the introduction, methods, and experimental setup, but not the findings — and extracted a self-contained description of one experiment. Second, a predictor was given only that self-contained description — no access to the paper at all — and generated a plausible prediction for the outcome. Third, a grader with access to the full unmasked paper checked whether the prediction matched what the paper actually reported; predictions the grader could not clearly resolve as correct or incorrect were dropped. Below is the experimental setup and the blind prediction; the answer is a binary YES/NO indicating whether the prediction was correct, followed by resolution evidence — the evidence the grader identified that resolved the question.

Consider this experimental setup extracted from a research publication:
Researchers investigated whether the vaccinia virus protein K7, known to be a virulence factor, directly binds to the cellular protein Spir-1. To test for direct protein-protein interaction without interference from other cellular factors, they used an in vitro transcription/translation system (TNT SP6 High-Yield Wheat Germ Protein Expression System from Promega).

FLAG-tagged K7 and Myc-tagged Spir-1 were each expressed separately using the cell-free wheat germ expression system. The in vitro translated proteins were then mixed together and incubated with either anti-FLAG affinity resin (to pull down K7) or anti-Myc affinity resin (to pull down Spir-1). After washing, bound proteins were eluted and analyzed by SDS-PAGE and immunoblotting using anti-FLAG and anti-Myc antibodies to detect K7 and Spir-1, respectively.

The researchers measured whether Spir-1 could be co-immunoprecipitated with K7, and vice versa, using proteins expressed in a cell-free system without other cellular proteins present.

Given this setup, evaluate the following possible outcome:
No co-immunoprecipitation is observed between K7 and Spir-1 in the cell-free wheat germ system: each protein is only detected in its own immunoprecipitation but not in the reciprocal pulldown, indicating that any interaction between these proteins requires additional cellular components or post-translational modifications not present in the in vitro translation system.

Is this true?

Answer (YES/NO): NO